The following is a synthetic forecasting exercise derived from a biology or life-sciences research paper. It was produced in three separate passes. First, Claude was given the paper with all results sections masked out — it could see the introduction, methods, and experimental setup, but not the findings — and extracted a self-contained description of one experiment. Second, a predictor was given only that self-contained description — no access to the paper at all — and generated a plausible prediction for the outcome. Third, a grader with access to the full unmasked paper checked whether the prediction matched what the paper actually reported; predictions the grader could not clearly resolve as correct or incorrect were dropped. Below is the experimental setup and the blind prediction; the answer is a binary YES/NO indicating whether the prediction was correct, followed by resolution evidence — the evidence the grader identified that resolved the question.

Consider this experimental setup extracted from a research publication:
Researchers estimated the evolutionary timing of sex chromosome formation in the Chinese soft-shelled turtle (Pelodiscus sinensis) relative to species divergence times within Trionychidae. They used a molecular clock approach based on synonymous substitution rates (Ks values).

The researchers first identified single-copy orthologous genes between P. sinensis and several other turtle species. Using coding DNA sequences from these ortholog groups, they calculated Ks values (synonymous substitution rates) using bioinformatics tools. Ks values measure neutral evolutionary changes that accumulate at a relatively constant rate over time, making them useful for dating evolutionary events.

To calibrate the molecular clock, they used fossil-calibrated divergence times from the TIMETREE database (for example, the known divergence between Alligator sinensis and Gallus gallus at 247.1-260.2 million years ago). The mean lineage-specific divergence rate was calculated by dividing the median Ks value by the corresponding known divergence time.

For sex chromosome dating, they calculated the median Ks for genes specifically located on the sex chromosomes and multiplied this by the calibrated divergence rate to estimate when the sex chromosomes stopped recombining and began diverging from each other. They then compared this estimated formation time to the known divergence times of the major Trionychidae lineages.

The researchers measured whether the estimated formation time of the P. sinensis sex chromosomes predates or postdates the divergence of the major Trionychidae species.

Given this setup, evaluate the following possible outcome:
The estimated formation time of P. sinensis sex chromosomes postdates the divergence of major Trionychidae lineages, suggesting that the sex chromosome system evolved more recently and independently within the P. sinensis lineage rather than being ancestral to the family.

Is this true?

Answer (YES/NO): NO